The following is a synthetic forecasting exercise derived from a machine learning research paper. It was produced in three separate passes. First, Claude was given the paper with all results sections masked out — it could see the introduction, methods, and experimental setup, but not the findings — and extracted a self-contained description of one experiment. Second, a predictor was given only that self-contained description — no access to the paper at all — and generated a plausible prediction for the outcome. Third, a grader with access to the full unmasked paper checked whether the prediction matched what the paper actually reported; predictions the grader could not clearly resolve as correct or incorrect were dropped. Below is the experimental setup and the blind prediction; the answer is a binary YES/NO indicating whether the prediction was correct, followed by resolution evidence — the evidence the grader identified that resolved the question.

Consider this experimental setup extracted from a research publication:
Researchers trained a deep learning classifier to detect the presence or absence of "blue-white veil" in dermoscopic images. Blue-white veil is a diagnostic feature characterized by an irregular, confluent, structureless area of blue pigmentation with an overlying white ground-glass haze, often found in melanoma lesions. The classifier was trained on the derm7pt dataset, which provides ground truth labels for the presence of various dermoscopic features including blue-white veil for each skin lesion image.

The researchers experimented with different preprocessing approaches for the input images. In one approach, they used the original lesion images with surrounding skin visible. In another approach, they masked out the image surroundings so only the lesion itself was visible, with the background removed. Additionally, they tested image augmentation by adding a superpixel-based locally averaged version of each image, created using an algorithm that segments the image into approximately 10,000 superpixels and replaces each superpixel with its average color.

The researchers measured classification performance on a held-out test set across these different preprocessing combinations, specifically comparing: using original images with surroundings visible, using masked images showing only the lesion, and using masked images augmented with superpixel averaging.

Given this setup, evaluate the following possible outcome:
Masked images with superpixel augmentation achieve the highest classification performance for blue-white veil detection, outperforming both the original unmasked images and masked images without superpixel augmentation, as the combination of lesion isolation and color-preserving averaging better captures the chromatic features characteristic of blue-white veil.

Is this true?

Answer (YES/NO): YES